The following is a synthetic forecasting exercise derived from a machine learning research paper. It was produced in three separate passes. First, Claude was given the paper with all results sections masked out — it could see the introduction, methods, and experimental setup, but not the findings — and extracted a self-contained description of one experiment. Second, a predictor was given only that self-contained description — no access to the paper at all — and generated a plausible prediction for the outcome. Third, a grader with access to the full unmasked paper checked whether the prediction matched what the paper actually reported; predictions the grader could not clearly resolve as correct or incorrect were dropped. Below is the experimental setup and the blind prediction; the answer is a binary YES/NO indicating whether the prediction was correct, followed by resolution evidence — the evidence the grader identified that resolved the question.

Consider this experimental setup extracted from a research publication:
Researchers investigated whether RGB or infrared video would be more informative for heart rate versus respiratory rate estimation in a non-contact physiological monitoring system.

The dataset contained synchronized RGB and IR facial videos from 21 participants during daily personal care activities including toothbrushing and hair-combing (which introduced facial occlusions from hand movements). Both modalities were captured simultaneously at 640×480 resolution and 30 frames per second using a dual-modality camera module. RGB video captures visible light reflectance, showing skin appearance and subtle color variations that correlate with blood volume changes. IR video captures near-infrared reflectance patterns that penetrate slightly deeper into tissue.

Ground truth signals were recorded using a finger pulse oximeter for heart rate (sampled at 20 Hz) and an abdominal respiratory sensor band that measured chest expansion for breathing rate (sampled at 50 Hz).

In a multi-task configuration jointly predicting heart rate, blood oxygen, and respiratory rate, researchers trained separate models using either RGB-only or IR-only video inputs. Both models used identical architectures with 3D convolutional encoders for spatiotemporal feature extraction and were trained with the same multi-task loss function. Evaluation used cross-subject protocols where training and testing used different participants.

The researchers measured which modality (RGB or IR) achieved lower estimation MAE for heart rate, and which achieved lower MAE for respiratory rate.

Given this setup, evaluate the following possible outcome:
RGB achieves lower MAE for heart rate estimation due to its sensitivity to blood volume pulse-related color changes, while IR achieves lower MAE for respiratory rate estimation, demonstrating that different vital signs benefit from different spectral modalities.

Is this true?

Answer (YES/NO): YES